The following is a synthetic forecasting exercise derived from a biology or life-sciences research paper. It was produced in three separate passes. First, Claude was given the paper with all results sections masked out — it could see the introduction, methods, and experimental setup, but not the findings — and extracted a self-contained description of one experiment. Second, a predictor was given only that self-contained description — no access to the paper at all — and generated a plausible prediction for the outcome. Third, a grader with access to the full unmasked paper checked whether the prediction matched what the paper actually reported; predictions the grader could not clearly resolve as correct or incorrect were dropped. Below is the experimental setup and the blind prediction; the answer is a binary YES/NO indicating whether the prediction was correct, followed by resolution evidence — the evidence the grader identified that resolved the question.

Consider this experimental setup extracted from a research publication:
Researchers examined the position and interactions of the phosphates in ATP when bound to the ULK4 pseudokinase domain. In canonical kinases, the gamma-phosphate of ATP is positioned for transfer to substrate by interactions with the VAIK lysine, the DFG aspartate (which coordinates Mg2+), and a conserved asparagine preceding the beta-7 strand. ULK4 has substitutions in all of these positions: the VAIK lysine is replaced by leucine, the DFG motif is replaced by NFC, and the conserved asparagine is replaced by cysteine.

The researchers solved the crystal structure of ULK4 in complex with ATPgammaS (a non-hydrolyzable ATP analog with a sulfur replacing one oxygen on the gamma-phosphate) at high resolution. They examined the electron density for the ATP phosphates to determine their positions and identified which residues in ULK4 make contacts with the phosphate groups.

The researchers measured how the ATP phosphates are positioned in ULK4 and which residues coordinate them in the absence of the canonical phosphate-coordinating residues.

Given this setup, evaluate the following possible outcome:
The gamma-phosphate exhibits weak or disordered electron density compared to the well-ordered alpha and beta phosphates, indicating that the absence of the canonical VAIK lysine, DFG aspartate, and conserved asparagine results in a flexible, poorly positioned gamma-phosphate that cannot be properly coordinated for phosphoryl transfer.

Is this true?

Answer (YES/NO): NO